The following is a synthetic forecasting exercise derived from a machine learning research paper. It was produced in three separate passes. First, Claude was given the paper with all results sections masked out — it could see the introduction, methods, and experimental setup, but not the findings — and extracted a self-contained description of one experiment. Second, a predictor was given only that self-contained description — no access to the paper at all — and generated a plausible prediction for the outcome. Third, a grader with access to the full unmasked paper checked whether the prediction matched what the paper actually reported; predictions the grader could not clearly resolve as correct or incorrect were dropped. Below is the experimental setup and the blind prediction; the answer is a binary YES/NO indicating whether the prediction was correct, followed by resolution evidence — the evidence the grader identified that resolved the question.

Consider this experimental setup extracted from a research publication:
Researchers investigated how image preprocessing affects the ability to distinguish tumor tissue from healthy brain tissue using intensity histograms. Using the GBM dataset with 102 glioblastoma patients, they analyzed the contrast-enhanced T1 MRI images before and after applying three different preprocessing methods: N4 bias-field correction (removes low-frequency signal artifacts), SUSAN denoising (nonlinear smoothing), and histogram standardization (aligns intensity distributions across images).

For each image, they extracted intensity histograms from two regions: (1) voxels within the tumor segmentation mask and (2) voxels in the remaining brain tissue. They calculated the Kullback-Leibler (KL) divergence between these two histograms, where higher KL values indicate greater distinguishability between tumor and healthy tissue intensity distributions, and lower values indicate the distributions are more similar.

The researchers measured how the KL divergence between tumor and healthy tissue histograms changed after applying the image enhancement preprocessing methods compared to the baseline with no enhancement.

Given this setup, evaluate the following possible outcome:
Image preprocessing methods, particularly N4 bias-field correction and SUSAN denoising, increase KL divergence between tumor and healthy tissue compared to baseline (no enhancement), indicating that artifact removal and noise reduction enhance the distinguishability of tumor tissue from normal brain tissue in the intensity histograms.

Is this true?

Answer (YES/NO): NO